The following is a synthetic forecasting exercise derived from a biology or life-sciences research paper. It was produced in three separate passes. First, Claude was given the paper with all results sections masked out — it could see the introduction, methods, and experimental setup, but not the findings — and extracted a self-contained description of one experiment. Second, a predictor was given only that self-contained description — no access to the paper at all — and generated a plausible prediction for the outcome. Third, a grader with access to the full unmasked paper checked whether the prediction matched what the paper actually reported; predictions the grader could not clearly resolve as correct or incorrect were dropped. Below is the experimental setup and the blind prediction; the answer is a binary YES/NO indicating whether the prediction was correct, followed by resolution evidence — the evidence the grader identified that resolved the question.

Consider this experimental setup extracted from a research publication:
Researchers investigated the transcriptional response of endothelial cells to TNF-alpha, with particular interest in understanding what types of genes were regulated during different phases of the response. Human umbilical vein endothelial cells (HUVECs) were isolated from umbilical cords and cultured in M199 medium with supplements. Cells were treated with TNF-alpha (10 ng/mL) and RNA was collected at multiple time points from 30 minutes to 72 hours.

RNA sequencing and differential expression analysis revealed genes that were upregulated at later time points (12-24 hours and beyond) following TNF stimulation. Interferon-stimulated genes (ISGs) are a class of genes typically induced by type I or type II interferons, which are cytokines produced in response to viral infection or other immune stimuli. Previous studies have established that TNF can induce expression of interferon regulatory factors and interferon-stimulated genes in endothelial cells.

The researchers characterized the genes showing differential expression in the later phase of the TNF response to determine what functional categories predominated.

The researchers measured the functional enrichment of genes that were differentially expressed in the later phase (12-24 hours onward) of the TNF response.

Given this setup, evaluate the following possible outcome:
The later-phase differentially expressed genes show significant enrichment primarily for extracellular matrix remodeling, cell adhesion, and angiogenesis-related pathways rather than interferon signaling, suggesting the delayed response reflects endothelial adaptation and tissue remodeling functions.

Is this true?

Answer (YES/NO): NO